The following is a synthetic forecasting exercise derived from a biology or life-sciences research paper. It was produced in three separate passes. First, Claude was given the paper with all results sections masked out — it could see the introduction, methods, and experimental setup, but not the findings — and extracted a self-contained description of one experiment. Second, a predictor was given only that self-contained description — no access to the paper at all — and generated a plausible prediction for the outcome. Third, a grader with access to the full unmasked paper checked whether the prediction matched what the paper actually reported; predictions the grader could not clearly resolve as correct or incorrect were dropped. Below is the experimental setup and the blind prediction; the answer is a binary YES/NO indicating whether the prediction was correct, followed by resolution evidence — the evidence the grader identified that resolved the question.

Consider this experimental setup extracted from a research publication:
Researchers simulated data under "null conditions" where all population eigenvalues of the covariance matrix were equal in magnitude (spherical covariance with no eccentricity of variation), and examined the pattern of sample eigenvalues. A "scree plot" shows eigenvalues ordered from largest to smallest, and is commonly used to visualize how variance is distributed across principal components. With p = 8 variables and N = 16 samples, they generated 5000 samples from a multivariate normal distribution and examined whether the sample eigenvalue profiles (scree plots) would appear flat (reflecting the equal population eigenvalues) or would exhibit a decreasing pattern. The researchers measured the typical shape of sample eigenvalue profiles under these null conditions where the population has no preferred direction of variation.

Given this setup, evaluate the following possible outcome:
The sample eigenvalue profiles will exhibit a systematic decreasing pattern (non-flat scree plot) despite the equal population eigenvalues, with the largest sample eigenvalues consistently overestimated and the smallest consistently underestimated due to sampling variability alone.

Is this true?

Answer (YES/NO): YES